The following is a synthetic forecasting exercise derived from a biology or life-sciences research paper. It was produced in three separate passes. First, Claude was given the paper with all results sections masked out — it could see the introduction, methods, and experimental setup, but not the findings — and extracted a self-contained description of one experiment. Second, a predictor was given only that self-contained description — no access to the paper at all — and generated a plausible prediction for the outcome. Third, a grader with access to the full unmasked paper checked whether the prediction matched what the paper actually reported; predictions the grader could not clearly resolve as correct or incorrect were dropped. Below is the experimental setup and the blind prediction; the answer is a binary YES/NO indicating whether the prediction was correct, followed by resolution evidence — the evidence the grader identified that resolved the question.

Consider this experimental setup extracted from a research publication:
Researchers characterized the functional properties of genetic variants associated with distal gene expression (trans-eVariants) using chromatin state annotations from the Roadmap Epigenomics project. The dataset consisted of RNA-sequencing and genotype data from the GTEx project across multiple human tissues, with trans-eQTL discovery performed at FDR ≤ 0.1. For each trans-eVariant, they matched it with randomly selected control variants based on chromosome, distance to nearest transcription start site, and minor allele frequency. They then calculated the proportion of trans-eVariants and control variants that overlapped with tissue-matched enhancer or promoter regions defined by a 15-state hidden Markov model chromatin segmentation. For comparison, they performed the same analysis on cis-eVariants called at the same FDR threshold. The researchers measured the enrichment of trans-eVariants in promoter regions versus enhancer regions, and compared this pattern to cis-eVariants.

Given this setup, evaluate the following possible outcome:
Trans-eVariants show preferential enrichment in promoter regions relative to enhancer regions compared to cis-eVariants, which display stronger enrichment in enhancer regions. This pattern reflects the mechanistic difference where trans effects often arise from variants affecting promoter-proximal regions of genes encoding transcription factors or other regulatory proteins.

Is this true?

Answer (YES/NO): NO